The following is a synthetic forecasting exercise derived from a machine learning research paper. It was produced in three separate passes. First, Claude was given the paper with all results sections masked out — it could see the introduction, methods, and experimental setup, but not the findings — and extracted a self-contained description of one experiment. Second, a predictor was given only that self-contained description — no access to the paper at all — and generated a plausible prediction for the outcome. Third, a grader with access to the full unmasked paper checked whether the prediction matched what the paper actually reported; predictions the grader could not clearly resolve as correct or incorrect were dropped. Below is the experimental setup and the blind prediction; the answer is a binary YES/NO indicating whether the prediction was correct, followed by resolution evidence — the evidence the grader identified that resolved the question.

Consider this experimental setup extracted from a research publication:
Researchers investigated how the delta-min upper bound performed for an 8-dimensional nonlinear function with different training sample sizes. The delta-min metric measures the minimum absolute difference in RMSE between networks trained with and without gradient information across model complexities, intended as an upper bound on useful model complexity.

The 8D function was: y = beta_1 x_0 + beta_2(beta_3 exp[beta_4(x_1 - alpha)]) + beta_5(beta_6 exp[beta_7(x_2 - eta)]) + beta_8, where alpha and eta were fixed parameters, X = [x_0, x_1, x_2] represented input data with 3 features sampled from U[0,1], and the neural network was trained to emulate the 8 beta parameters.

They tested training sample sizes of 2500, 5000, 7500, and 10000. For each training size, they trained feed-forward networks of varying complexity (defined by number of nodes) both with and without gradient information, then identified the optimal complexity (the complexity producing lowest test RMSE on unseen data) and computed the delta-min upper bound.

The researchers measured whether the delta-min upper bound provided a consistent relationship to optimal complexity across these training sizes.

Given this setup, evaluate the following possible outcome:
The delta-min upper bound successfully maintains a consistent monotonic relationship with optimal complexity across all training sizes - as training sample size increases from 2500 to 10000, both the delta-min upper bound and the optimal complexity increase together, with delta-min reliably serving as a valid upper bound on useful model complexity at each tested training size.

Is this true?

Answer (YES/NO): NO